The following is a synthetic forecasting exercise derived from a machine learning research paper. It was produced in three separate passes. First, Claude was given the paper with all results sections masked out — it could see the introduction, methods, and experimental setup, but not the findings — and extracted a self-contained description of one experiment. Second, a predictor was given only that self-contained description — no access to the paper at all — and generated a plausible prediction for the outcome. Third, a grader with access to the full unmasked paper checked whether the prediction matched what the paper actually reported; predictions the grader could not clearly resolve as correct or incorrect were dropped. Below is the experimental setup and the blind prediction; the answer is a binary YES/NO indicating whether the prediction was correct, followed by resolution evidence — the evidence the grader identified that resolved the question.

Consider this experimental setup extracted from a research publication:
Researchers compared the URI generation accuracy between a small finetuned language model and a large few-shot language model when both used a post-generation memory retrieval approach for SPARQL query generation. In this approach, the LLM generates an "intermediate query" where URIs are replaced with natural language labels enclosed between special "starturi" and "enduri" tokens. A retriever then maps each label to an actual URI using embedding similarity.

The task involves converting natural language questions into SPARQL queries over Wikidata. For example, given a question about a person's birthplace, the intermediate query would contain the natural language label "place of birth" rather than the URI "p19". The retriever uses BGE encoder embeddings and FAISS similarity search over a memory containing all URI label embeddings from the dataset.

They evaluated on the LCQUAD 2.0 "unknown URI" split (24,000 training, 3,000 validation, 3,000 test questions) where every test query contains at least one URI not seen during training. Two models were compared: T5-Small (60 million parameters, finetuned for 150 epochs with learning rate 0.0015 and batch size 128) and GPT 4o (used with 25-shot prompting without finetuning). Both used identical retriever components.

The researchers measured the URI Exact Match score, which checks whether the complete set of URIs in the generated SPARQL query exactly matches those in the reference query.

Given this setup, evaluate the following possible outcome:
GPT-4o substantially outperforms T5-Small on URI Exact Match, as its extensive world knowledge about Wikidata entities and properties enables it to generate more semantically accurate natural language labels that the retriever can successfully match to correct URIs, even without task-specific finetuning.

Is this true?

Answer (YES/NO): NO